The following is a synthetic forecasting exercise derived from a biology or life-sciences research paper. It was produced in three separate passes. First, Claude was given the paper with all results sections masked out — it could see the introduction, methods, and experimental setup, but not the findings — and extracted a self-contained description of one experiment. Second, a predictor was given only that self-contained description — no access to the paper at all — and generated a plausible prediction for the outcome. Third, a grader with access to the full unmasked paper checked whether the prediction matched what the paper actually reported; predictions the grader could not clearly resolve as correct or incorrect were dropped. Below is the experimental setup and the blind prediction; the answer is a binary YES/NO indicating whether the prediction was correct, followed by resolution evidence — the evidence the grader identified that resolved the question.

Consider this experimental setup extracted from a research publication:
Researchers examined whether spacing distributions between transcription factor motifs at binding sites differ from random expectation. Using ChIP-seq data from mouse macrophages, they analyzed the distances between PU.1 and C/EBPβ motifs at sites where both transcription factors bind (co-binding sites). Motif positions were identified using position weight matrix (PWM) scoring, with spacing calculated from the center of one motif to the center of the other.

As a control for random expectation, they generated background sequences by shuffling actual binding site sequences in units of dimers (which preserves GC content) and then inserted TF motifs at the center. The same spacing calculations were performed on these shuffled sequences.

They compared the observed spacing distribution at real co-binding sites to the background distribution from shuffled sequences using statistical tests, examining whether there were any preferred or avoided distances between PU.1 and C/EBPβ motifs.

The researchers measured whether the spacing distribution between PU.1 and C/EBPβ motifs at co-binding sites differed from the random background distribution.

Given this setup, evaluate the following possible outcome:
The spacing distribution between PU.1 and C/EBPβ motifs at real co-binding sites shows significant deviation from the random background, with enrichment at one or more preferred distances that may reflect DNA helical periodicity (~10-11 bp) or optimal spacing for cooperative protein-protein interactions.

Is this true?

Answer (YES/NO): NO